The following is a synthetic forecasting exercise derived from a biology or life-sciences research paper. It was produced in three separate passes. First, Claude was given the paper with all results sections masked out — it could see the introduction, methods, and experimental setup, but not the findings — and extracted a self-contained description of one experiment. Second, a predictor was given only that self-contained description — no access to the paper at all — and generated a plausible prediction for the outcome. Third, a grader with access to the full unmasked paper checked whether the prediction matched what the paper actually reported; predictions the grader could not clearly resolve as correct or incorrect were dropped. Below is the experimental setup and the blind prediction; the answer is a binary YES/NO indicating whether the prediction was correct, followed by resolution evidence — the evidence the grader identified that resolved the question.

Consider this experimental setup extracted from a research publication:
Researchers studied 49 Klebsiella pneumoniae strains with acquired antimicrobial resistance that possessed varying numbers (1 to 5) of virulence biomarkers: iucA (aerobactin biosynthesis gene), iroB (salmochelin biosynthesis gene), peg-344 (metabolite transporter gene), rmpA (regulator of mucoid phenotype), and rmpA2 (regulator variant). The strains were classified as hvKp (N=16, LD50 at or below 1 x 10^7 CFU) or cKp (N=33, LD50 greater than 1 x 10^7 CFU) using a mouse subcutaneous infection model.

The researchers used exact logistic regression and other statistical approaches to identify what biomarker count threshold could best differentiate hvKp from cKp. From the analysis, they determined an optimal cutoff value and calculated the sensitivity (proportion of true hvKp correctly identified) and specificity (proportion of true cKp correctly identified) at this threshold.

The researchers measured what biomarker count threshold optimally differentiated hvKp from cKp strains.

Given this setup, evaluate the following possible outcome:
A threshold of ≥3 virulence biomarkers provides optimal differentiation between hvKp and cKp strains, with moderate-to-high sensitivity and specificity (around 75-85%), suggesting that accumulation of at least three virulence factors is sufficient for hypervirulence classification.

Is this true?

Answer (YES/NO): NO